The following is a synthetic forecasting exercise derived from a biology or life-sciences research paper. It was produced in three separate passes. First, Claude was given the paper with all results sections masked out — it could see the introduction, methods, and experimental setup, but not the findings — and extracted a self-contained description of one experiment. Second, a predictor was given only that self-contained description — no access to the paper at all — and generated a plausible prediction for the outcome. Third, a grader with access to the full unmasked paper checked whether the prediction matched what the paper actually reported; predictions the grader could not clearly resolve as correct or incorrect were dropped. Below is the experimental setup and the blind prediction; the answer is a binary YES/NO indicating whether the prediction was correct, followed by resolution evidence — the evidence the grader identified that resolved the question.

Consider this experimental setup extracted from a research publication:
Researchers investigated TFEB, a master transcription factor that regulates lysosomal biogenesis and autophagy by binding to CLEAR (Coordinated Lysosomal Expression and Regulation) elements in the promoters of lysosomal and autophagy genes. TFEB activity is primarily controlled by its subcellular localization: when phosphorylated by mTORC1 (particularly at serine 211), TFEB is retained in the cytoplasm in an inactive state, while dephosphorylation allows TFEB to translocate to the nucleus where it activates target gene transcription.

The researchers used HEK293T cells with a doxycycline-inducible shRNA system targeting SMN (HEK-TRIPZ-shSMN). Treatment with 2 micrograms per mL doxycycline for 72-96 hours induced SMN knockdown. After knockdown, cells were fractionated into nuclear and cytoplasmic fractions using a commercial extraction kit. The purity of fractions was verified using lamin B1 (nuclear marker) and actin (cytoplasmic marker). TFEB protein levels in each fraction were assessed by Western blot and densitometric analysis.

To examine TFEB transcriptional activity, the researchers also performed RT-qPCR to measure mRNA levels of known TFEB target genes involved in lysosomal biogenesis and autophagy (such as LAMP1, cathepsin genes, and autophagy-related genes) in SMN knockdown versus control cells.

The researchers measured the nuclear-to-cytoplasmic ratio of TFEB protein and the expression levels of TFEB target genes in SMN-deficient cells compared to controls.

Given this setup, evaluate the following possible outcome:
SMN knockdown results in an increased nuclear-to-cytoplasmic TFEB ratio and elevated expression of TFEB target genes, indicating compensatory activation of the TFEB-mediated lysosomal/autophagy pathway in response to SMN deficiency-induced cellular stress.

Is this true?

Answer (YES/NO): NO